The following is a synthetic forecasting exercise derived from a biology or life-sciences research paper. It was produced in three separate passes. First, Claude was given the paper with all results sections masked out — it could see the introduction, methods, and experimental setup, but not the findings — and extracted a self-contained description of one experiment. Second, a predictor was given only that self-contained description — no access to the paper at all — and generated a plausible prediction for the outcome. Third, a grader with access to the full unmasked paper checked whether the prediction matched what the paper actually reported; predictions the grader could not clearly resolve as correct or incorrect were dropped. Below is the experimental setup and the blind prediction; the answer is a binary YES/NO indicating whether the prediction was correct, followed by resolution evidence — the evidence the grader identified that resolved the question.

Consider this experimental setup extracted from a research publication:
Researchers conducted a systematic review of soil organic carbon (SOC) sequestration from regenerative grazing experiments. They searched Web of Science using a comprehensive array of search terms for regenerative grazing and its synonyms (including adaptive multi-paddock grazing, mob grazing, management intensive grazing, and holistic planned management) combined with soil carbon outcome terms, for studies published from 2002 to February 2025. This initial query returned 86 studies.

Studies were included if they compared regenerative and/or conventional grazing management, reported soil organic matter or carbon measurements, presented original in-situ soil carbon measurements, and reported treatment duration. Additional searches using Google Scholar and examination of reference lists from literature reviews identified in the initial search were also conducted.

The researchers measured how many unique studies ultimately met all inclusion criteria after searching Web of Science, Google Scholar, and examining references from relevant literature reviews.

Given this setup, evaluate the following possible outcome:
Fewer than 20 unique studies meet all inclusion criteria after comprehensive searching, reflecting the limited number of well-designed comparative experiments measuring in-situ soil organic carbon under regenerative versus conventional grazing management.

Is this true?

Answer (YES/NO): NO